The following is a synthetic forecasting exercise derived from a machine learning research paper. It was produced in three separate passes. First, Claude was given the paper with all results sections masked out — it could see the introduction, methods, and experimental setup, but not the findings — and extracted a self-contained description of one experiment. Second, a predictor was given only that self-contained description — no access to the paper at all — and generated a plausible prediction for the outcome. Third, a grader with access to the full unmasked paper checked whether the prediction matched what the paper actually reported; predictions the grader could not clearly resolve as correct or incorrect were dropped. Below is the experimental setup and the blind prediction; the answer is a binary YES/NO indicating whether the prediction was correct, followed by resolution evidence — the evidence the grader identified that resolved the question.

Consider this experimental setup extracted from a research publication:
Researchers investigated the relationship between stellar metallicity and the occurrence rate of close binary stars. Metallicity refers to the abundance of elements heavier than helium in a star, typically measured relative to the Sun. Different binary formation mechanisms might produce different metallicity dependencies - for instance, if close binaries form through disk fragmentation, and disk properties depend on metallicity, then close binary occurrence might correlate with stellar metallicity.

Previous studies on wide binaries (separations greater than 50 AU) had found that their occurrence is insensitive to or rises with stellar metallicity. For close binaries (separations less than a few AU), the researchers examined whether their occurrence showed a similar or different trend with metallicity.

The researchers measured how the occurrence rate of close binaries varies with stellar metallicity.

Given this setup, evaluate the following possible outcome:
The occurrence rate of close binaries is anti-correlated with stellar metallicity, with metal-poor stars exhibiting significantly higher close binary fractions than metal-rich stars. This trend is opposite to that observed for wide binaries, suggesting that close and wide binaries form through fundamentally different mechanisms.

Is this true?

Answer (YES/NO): YES